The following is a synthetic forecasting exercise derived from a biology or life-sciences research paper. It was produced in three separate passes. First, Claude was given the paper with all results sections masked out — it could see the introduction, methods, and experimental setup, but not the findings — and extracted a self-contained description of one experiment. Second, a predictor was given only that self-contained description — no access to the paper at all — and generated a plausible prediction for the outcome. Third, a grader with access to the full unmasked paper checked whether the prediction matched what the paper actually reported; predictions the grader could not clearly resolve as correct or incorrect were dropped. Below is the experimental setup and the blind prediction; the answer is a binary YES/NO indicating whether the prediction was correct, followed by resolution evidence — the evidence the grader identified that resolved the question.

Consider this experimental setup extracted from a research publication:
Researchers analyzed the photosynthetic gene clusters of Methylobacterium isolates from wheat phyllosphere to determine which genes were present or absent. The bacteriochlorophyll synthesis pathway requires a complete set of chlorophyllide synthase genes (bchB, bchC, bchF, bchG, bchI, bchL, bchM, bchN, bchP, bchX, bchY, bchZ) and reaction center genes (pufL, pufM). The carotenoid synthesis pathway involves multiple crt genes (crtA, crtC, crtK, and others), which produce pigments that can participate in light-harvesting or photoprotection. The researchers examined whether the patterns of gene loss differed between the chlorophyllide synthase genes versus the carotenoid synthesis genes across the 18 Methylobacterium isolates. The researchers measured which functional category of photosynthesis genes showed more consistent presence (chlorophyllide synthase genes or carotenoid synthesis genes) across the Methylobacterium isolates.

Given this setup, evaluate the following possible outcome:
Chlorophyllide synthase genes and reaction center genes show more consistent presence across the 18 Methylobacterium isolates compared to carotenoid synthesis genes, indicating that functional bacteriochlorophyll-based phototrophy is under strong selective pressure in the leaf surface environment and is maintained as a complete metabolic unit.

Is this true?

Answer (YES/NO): YES